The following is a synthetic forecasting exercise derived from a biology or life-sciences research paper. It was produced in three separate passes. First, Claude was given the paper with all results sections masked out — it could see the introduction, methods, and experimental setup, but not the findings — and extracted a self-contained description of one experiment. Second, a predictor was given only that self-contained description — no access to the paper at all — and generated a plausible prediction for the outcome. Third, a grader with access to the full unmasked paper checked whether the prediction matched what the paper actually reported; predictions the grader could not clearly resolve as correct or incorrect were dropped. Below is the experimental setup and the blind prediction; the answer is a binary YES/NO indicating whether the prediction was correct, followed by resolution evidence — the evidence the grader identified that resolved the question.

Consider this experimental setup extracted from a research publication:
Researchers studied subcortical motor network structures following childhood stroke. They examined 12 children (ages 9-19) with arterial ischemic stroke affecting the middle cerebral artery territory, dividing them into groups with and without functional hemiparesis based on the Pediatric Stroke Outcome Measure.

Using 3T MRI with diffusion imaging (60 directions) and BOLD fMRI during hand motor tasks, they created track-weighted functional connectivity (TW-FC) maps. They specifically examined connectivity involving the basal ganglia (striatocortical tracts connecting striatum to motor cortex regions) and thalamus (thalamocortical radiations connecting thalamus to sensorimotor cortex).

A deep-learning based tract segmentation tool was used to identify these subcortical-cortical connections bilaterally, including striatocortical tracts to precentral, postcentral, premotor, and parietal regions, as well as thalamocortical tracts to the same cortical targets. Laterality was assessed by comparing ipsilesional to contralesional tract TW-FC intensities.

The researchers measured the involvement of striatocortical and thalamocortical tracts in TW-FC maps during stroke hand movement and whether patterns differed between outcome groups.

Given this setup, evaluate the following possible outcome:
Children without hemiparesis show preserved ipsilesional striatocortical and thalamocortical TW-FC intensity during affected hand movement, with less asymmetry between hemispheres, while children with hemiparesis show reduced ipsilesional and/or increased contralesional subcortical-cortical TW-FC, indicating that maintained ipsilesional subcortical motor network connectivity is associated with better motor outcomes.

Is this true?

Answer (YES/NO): NO